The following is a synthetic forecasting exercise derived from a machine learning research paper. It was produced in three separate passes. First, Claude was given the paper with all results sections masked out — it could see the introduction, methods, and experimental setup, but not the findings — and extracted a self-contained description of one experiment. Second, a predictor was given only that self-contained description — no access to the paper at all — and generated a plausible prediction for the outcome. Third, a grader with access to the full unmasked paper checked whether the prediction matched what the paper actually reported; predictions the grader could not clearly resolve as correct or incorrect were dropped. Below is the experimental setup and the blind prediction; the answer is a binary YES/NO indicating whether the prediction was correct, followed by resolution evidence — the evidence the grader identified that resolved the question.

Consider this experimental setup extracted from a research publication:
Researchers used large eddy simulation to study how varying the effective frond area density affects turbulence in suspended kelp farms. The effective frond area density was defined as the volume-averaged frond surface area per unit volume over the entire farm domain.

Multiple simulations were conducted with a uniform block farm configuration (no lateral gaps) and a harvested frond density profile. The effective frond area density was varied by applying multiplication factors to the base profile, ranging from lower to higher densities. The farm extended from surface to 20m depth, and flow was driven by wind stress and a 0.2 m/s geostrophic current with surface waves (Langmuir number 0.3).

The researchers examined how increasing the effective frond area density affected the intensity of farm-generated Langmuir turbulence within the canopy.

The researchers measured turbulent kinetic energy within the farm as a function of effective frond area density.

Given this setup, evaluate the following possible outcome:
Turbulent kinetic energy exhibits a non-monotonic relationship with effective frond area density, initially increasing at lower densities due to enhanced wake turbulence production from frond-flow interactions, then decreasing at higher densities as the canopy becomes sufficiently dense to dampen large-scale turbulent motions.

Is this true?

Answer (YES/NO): NO